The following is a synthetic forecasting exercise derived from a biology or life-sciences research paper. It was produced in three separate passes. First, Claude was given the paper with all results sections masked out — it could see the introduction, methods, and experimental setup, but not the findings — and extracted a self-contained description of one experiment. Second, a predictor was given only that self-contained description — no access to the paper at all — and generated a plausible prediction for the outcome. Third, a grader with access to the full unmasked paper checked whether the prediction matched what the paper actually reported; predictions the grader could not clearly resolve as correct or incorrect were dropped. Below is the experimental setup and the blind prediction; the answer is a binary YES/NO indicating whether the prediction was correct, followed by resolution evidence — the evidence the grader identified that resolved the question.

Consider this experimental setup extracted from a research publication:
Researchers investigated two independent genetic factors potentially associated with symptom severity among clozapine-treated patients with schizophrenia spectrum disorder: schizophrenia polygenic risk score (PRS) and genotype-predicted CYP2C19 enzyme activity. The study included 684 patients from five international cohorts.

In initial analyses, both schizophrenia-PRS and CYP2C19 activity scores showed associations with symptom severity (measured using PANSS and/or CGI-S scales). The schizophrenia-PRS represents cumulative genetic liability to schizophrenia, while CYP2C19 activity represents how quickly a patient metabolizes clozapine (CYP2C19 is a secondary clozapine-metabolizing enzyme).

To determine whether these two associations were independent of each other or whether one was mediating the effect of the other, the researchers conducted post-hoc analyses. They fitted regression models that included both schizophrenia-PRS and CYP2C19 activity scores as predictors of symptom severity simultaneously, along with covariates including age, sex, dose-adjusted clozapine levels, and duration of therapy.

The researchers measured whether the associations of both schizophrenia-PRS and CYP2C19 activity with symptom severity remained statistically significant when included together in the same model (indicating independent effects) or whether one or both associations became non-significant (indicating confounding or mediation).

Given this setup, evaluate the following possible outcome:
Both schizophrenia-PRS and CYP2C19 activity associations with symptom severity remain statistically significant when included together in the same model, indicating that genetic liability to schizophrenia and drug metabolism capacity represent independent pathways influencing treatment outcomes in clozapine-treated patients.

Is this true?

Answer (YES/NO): YES